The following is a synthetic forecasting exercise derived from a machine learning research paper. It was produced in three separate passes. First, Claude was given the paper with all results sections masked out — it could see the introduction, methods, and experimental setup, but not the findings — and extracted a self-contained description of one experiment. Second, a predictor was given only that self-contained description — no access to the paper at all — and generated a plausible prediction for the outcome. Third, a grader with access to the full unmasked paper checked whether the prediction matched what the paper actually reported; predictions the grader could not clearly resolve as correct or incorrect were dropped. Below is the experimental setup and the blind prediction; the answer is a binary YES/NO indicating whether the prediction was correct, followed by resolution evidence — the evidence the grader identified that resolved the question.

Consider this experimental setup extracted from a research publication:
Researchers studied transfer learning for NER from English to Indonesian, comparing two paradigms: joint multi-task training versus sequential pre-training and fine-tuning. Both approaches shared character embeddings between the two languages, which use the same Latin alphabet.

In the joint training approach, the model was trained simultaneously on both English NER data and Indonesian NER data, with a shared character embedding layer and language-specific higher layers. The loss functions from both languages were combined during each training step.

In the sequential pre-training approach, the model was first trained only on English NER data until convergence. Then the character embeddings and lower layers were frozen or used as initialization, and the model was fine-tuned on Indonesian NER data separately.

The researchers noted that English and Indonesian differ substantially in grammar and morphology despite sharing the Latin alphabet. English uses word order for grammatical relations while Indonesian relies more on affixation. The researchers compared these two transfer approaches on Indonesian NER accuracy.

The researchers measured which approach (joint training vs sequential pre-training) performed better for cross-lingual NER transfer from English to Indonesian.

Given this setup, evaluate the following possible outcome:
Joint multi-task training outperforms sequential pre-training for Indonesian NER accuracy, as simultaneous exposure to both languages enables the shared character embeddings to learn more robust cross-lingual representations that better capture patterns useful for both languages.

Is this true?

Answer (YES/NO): NO